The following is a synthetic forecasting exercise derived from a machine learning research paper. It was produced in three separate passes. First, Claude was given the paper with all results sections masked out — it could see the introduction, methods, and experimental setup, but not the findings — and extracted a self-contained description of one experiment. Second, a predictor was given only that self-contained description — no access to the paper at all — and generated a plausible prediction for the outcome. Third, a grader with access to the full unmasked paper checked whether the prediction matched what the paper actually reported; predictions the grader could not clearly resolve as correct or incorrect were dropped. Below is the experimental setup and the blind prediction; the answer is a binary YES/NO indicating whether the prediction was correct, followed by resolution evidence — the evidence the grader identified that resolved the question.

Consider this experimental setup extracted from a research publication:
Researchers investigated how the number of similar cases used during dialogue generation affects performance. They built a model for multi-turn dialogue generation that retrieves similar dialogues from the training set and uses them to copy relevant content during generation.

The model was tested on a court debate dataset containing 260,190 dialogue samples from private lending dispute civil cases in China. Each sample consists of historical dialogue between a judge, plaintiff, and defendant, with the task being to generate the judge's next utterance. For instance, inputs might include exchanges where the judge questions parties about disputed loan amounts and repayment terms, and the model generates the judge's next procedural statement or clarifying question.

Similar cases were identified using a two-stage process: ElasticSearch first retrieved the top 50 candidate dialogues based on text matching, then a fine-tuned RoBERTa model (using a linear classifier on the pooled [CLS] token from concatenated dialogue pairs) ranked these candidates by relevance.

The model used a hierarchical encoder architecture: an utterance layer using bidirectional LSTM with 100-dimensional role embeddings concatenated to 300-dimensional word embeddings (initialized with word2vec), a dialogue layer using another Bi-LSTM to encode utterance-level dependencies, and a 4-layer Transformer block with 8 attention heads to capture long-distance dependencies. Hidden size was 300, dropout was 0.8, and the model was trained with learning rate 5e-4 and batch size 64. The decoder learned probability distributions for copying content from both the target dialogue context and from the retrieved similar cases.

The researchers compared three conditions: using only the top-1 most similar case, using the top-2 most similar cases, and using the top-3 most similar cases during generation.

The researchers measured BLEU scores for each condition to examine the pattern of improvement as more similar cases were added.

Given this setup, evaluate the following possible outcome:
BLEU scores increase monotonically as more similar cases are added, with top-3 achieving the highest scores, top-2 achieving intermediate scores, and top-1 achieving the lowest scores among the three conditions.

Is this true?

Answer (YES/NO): YES